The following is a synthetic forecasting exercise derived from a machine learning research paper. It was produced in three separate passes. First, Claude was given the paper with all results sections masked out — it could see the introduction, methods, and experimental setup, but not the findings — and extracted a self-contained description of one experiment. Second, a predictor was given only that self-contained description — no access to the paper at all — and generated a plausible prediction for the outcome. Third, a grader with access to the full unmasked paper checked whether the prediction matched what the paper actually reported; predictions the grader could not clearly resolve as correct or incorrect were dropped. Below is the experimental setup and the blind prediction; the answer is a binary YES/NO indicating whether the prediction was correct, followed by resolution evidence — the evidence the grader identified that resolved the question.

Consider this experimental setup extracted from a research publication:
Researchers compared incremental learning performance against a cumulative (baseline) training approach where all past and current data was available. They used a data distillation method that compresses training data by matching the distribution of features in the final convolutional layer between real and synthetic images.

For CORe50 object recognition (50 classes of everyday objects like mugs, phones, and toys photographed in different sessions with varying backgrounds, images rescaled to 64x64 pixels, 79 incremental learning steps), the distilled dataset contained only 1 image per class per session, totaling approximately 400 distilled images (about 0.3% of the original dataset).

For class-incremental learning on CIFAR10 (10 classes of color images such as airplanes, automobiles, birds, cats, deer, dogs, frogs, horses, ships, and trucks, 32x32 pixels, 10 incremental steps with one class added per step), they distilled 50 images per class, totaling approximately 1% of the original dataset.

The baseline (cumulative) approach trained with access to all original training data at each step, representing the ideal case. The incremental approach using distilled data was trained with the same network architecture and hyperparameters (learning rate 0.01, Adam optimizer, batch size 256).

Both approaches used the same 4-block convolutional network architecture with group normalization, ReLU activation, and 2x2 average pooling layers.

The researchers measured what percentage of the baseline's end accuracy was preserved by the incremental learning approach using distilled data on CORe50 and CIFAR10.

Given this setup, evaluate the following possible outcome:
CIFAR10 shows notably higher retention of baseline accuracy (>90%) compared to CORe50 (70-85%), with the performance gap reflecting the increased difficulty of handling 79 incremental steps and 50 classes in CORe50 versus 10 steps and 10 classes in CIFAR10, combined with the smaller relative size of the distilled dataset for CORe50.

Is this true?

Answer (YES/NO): NO